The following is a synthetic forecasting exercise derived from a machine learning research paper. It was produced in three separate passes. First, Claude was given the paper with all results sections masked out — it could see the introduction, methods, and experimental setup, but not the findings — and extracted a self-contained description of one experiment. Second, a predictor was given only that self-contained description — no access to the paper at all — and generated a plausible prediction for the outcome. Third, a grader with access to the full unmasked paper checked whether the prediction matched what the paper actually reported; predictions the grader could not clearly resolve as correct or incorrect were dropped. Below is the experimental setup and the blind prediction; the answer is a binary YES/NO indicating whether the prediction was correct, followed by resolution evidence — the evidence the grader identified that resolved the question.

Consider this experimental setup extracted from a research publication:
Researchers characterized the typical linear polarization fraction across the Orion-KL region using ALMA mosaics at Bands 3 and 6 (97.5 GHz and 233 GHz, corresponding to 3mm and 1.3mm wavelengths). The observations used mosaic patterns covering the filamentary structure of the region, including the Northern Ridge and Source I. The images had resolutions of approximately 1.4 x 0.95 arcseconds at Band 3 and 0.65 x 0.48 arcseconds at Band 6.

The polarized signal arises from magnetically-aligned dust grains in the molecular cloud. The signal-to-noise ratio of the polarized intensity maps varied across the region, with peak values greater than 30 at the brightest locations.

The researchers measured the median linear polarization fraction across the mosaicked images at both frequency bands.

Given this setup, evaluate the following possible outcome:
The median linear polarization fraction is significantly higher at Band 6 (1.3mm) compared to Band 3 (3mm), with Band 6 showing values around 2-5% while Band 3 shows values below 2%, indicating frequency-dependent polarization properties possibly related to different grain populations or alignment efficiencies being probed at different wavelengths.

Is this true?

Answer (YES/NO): NO